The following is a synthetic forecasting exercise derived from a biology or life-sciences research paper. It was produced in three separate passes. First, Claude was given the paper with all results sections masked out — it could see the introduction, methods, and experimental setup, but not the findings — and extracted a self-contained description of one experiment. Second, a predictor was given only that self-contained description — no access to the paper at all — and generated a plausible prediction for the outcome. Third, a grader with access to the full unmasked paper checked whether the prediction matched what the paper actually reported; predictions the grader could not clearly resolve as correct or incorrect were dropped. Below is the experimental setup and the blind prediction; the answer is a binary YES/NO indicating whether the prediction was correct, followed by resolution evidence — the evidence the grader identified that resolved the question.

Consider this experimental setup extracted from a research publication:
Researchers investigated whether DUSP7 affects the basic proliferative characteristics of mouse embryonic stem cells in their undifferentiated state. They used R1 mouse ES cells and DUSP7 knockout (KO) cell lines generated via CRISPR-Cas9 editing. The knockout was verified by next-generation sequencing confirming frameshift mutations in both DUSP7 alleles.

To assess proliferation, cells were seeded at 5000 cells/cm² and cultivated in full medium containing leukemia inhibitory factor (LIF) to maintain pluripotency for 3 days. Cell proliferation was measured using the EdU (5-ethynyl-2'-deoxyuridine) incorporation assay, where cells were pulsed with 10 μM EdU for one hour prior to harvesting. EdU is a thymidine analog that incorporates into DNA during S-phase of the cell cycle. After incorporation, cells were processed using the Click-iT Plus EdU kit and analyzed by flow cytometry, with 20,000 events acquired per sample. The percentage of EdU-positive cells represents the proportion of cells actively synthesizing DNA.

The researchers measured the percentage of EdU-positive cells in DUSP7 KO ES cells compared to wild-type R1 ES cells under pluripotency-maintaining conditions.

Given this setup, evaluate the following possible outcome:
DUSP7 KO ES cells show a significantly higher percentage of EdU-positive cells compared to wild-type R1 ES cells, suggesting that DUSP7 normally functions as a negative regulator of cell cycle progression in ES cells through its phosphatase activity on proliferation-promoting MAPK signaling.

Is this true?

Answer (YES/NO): NO